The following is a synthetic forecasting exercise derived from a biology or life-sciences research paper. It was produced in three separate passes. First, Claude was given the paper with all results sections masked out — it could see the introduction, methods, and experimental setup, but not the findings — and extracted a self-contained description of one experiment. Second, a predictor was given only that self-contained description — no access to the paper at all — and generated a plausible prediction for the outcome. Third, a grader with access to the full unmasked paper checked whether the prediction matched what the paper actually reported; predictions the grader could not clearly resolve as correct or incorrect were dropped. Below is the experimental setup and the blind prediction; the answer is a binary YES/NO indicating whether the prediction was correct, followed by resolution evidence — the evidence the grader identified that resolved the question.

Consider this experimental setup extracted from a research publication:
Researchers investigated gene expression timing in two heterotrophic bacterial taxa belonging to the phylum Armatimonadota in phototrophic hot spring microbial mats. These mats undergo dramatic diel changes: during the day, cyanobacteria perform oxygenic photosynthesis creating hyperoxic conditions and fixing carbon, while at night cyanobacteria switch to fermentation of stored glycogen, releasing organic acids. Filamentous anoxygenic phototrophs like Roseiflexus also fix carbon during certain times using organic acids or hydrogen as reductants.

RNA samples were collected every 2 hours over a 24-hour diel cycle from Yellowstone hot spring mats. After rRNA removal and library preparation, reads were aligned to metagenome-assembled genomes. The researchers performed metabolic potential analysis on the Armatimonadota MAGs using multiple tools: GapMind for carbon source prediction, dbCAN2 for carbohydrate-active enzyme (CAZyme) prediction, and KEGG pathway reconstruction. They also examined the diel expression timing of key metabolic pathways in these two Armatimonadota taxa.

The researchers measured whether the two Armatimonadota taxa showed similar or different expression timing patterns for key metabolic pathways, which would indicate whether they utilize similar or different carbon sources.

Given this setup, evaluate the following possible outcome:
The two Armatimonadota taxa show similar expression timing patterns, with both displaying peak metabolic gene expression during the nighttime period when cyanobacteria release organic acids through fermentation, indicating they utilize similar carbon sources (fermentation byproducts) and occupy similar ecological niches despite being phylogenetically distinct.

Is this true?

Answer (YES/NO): NO